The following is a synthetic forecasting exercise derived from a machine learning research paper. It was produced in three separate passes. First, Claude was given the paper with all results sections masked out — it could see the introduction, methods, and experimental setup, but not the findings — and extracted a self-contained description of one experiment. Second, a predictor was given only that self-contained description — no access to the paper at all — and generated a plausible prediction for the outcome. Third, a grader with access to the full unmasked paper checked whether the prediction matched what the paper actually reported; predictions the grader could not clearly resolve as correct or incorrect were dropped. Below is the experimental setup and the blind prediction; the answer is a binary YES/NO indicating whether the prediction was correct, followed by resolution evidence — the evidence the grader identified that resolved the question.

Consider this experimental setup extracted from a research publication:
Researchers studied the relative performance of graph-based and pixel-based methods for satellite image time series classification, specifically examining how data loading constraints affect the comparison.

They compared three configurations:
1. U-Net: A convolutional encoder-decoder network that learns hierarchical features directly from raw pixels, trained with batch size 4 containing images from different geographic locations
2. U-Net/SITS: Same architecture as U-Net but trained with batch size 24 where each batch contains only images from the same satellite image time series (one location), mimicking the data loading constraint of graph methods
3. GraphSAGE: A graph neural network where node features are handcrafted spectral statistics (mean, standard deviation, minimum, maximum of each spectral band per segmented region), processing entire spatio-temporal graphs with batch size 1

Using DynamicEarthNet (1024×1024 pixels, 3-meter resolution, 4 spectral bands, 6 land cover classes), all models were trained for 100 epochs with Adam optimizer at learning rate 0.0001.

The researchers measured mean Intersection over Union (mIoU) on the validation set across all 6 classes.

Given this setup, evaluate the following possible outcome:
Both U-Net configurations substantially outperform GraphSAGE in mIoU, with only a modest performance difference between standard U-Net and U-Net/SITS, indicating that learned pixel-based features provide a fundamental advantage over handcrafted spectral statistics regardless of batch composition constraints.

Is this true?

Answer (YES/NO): NO